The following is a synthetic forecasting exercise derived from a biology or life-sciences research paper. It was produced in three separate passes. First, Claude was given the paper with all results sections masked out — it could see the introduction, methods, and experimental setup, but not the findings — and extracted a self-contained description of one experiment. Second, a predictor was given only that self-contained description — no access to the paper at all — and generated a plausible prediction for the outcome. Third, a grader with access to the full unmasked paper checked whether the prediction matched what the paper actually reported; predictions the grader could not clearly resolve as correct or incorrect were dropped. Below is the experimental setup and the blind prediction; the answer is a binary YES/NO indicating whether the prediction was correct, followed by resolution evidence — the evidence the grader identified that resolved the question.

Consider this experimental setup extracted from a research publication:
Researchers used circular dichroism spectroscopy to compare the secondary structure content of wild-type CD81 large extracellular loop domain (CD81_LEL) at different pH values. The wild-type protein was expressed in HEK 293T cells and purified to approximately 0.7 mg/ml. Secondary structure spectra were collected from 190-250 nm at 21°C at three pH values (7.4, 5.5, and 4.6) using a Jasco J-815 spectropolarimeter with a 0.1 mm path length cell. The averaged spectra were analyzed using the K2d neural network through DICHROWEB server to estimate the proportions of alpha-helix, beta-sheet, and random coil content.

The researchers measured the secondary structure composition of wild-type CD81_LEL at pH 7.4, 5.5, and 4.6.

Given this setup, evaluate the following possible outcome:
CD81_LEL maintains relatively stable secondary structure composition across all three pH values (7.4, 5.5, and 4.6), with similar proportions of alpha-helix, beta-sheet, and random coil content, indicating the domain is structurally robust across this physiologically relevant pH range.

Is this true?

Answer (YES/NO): YES